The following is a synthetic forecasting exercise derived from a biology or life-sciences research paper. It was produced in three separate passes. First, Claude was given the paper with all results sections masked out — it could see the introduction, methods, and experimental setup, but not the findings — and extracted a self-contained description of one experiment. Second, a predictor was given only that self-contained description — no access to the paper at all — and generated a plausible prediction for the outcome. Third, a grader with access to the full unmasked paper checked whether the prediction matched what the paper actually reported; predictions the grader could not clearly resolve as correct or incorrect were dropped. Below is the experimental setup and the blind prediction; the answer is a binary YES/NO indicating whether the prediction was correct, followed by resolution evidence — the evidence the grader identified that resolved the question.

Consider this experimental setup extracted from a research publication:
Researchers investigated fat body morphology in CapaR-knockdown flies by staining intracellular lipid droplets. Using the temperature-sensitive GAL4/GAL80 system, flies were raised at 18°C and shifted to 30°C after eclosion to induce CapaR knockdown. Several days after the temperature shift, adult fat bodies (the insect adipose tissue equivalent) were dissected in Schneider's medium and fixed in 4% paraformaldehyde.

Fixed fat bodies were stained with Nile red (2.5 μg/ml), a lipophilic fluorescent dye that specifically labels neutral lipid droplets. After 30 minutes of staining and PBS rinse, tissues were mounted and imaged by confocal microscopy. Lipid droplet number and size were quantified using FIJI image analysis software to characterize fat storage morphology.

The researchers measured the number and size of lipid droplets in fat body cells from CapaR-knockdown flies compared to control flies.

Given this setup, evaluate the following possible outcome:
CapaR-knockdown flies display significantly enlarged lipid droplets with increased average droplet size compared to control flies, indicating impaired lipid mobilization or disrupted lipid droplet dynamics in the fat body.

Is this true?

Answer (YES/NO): NO